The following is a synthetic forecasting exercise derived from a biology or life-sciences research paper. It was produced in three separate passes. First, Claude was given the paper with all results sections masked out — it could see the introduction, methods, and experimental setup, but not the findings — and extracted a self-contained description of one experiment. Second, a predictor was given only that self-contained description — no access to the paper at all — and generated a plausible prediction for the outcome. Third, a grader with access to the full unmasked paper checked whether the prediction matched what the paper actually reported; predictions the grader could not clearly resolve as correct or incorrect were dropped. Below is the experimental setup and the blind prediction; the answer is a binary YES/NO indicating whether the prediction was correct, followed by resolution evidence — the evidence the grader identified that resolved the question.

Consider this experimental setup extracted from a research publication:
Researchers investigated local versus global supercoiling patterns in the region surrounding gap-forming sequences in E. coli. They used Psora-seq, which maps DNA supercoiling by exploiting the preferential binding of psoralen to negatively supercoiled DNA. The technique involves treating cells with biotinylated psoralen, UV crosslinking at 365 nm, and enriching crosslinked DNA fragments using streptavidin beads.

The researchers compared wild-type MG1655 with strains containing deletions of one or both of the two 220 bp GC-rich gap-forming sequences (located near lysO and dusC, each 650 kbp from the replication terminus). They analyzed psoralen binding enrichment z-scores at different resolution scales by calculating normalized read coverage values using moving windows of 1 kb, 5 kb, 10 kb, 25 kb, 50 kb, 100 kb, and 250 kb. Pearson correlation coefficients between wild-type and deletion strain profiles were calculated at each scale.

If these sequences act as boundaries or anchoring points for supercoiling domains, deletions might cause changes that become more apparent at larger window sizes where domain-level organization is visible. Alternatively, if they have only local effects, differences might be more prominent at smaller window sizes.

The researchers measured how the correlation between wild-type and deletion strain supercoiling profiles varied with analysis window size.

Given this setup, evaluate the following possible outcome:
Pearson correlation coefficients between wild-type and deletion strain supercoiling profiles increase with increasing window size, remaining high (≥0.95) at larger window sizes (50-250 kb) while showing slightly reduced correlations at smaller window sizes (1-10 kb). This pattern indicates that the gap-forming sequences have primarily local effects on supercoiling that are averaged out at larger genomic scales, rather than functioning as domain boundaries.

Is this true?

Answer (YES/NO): NO